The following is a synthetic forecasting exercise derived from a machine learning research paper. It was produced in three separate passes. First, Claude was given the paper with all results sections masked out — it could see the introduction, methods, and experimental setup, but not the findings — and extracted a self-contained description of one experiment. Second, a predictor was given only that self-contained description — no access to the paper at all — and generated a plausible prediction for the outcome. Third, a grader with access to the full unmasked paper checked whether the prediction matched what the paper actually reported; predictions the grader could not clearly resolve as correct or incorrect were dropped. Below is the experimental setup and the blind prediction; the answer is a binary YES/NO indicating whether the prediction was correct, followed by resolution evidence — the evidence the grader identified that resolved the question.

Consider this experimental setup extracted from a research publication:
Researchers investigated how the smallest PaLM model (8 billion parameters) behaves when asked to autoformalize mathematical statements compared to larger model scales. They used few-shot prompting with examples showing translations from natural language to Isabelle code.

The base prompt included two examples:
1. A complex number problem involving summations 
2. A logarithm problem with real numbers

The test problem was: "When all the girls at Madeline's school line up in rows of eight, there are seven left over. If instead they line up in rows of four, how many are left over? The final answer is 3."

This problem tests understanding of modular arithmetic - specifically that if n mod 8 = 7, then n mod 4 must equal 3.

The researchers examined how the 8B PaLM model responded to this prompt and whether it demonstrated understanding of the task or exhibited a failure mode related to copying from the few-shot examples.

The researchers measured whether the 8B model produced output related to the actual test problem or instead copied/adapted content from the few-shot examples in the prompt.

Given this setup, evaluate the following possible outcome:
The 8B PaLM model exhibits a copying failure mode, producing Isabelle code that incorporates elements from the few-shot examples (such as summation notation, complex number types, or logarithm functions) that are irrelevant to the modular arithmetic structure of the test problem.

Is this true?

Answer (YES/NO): YES